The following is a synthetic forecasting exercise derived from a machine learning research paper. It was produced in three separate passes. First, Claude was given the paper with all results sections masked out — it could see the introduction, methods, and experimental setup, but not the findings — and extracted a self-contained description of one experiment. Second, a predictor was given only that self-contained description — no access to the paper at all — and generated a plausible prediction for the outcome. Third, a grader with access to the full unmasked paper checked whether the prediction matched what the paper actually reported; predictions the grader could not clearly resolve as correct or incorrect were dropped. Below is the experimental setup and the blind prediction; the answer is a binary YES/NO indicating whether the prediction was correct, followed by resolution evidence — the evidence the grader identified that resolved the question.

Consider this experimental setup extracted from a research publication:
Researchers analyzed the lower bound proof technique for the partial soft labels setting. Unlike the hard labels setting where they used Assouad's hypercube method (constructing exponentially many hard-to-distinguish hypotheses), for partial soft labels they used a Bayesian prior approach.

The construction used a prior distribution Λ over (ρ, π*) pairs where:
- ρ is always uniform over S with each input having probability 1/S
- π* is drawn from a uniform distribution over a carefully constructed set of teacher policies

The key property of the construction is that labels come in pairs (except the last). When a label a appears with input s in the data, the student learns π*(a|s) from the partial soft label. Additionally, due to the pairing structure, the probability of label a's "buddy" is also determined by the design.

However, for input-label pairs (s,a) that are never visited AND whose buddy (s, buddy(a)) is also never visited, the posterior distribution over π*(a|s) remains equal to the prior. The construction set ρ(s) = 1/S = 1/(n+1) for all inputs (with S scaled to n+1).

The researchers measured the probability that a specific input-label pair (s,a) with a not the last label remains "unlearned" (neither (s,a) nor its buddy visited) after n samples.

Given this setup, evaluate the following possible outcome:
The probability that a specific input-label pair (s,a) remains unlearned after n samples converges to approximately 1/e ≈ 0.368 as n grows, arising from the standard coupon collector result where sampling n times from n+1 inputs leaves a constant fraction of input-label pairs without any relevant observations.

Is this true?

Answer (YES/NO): YES